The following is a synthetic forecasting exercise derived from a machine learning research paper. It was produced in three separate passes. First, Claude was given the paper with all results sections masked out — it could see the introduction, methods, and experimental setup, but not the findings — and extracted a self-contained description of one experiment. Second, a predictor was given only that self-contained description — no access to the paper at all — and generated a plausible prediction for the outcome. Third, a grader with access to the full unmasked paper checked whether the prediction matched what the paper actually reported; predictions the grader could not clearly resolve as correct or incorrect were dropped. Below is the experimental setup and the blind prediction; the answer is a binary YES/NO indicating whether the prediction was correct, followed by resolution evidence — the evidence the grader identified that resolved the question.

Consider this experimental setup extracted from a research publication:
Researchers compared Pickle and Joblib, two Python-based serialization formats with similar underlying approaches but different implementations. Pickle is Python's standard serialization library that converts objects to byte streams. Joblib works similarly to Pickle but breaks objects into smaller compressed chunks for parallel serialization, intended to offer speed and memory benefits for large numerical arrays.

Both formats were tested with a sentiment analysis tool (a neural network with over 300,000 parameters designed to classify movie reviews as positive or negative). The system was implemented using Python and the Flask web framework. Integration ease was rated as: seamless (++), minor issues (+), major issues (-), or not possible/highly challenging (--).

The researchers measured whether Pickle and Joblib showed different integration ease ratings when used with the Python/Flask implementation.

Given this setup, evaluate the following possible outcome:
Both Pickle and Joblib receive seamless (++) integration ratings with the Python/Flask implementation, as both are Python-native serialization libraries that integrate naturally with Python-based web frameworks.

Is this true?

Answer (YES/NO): NO